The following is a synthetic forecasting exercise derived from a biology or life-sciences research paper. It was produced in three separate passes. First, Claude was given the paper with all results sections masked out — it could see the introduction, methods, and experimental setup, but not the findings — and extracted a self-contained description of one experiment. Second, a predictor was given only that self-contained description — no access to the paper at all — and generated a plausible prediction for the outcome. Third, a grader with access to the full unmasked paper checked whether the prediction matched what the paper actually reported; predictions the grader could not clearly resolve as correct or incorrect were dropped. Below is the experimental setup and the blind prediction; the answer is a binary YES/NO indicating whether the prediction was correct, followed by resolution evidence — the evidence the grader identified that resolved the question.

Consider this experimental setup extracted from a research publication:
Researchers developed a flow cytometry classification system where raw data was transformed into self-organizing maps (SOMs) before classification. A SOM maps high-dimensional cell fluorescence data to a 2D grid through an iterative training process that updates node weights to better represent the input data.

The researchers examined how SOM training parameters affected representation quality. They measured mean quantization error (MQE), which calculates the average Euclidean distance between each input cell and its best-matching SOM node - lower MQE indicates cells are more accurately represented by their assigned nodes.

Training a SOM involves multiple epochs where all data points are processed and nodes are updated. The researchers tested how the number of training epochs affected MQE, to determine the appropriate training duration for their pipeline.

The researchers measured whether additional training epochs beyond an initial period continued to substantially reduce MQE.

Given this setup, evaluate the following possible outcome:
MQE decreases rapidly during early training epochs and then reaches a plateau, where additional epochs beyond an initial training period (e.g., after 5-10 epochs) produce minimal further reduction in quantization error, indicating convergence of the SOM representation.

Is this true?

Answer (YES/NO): YES